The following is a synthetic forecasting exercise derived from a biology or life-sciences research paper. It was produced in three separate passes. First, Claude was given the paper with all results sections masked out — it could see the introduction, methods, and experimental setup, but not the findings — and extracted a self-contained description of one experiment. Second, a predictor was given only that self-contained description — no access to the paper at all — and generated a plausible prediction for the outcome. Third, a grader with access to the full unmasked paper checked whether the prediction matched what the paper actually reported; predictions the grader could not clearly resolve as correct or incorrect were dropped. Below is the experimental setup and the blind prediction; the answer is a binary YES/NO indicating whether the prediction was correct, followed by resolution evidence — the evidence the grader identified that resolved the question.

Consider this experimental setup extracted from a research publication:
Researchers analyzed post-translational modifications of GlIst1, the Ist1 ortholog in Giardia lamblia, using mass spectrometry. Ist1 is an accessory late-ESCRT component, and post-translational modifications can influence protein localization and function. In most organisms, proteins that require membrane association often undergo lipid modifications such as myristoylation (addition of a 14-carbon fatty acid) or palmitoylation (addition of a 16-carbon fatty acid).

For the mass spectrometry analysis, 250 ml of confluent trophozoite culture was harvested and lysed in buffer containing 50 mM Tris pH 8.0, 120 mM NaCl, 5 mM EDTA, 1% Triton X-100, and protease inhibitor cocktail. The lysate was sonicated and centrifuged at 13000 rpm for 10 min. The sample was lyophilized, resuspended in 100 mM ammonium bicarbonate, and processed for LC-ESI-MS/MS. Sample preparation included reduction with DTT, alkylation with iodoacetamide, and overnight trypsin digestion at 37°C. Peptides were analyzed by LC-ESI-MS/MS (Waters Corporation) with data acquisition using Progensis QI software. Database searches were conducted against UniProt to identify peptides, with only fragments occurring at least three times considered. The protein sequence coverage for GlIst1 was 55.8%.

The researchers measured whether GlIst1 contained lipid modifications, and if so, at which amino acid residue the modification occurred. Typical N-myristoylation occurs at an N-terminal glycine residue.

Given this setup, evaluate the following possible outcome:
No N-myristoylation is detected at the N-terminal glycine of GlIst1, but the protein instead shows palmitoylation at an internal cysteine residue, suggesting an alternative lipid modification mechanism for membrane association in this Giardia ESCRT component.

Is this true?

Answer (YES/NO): NO